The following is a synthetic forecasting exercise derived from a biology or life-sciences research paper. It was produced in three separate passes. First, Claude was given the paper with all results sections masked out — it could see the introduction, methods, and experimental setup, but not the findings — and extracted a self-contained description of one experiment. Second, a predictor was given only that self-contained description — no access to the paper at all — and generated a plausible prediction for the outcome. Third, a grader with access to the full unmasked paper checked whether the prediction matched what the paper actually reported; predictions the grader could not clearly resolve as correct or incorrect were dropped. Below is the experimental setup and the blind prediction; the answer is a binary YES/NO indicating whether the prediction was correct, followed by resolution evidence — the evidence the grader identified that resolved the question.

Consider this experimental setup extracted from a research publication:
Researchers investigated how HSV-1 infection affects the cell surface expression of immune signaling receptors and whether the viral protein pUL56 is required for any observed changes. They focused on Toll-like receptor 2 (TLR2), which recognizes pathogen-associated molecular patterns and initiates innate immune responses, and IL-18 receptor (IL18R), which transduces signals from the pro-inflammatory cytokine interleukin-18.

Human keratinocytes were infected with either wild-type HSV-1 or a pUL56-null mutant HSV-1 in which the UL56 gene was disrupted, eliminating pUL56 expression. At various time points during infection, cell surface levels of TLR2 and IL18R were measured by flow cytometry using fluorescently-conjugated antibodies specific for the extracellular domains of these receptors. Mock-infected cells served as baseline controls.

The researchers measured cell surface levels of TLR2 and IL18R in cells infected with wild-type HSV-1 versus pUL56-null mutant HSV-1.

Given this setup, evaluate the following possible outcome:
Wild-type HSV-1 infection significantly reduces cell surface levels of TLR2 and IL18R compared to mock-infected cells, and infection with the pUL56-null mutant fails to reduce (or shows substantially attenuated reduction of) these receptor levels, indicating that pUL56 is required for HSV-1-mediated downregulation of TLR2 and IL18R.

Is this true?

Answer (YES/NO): YES